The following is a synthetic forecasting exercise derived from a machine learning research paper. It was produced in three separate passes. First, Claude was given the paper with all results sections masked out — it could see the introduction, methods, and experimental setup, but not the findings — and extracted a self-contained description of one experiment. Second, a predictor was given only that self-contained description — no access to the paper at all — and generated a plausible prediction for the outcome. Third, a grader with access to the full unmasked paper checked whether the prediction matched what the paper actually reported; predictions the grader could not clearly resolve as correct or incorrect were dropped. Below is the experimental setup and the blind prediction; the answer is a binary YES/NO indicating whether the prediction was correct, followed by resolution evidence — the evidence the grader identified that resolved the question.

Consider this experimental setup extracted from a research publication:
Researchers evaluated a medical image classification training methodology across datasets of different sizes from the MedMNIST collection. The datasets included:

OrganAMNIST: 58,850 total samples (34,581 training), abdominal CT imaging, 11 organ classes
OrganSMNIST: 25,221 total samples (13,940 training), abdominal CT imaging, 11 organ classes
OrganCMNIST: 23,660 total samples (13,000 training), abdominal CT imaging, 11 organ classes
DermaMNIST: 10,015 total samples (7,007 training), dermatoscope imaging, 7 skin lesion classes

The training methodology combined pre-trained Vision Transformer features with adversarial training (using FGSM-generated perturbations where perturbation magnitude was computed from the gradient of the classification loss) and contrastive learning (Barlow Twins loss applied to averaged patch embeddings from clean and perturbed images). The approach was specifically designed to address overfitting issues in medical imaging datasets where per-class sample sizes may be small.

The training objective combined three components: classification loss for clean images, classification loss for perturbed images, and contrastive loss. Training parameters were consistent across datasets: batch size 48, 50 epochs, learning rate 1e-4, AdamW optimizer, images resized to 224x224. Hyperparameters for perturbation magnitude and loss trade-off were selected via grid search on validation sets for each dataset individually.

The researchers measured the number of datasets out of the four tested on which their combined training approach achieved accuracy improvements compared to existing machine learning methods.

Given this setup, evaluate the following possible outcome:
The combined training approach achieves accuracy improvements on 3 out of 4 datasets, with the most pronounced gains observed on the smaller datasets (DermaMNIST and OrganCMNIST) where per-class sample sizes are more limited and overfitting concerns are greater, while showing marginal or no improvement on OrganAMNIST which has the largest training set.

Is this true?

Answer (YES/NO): NO